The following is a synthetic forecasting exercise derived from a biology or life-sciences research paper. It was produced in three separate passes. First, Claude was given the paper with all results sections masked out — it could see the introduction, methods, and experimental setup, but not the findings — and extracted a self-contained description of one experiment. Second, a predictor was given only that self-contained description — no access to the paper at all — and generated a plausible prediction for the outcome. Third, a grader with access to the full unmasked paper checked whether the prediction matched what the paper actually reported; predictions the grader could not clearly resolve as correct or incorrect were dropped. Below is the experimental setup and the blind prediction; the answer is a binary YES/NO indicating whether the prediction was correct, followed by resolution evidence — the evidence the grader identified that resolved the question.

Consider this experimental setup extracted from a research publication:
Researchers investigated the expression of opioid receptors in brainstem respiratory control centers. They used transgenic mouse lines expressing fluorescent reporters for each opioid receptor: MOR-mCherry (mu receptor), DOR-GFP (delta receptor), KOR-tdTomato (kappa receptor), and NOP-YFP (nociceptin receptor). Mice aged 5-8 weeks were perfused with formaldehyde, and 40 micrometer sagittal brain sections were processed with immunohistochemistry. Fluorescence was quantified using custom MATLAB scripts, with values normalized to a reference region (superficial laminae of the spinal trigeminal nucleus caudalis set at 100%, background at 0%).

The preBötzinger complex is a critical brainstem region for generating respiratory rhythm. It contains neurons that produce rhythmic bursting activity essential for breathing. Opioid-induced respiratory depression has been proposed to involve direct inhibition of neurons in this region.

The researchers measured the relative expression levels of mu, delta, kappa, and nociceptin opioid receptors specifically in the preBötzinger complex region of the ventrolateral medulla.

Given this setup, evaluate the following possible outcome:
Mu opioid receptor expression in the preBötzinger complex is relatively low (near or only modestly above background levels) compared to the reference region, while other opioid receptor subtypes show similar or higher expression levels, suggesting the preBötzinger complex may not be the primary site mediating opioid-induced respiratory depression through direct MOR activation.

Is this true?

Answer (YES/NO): NO